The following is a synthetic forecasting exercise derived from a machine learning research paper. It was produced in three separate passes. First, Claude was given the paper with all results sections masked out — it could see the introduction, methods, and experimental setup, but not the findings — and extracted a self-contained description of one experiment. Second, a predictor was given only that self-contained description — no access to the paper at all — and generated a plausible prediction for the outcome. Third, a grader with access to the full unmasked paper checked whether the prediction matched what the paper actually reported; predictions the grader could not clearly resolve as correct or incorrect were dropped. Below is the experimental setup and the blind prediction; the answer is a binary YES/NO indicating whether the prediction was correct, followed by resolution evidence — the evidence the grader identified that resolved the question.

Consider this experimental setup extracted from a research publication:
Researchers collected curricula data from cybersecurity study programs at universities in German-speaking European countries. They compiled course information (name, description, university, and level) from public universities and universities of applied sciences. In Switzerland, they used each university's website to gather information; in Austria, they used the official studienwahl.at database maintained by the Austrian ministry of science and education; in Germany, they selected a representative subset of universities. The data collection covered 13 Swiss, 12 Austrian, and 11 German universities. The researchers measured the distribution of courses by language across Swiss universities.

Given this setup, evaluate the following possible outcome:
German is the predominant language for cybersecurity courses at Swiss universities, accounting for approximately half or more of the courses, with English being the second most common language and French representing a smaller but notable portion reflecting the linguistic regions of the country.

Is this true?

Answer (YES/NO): NO